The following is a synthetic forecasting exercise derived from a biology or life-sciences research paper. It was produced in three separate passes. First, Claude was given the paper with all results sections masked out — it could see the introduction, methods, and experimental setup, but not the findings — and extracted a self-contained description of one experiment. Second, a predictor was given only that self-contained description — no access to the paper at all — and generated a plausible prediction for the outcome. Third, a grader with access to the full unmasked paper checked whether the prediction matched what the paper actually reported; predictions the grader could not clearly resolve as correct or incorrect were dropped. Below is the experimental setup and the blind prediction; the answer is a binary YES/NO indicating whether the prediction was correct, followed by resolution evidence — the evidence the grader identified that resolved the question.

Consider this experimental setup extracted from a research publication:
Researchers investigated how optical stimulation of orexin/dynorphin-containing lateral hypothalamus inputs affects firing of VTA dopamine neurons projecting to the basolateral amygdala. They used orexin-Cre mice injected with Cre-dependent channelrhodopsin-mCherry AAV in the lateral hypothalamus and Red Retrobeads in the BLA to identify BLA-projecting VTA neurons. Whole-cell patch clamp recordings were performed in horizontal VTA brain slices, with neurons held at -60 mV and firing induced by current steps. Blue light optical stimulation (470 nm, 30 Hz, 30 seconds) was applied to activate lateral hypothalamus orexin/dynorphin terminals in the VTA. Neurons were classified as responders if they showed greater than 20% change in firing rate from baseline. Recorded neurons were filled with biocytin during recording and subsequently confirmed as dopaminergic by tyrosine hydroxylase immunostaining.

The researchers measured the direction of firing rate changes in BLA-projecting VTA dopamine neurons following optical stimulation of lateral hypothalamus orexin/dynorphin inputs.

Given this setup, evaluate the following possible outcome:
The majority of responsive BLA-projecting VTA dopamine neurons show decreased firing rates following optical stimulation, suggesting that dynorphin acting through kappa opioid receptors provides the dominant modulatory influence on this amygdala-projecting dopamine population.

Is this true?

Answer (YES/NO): YES